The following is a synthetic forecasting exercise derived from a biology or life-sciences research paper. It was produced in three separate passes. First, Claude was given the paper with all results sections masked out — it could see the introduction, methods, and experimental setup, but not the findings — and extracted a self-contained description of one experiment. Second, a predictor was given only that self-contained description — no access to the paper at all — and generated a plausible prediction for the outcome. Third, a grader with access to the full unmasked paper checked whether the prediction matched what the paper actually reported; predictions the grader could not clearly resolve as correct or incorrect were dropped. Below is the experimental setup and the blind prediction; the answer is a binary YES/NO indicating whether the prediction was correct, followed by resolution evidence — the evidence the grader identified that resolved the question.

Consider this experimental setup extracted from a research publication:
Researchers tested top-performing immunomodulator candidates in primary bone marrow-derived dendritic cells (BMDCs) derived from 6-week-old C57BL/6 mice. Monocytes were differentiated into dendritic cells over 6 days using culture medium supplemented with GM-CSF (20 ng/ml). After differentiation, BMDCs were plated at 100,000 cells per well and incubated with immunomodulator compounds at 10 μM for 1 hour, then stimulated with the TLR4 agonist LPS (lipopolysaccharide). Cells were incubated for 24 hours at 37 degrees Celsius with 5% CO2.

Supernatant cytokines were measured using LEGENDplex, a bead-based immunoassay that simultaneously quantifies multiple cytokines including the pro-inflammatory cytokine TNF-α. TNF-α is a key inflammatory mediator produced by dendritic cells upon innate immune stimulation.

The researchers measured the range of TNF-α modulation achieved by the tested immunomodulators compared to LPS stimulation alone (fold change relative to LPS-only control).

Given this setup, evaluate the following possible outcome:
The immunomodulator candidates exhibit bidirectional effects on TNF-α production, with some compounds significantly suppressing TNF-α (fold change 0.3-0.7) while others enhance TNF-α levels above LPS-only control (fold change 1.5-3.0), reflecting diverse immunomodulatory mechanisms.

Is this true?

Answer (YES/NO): NO